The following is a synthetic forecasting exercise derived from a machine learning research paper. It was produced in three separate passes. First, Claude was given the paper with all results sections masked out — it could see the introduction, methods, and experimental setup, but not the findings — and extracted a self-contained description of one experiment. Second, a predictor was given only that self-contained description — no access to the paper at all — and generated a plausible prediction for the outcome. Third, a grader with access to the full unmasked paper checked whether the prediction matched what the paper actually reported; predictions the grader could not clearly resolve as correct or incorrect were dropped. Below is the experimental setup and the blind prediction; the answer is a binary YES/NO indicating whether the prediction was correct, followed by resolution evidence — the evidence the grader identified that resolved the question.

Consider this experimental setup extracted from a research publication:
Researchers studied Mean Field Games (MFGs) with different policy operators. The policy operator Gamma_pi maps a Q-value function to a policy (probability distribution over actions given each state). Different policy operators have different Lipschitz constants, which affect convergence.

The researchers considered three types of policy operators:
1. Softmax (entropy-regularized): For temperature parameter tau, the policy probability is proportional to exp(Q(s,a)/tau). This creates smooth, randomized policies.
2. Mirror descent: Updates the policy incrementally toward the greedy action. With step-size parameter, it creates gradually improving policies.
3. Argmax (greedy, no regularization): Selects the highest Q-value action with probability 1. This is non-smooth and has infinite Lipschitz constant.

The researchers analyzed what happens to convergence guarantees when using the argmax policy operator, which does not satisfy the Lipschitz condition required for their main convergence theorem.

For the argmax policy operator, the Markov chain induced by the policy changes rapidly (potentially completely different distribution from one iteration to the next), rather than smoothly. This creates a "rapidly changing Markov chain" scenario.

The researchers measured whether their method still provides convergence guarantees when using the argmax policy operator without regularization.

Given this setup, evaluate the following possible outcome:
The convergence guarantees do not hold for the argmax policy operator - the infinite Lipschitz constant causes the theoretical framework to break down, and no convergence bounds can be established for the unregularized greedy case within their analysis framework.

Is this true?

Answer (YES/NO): NO